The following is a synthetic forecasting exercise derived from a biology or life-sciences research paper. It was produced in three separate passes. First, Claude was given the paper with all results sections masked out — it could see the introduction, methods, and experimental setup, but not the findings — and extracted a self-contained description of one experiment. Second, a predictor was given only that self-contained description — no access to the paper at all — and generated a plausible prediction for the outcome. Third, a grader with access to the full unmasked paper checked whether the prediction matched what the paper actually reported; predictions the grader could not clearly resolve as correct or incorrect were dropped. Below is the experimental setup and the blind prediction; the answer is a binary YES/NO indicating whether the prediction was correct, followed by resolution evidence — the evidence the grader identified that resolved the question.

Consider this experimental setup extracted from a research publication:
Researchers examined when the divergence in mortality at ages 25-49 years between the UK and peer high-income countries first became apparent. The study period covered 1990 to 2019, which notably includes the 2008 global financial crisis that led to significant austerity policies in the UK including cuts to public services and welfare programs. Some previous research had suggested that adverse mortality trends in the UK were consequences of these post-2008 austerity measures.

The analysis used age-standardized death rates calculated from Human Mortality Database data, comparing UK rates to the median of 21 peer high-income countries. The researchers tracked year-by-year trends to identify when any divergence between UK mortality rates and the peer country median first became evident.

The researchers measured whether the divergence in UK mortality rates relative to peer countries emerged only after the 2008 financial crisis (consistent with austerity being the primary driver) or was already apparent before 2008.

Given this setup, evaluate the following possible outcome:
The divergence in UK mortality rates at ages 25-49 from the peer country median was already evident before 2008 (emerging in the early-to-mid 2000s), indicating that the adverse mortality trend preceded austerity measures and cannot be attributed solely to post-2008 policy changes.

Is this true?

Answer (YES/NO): NO